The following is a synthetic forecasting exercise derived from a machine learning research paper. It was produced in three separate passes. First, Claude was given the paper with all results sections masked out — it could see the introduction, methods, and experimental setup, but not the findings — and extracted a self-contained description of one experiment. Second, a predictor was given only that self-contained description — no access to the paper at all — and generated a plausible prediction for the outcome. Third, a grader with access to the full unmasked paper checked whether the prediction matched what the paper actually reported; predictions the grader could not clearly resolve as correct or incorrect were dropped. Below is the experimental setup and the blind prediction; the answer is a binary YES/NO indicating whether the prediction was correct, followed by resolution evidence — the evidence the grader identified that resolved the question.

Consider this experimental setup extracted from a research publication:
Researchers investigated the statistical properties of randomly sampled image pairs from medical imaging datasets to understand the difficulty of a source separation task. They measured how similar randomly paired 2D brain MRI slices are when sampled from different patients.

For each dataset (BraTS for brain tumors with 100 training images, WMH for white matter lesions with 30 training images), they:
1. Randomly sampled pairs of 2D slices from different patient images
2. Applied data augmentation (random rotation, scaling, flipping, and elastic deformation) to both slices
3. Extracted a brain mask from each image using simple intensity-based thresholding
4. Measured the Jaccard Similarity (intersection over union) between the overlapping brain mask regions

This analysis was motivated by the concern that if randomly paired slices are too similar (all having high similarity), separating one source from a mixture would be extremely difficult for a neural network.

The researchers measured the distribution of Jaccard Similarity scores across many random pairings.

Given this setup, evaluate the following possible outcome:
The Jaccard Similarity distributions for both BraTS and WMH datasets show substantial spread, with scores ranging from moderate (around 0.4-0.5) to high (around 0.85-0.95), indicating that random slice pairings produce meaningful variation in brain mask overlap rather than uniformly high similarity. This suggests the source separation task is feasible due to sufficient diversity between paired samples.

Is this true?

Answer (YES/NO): NO